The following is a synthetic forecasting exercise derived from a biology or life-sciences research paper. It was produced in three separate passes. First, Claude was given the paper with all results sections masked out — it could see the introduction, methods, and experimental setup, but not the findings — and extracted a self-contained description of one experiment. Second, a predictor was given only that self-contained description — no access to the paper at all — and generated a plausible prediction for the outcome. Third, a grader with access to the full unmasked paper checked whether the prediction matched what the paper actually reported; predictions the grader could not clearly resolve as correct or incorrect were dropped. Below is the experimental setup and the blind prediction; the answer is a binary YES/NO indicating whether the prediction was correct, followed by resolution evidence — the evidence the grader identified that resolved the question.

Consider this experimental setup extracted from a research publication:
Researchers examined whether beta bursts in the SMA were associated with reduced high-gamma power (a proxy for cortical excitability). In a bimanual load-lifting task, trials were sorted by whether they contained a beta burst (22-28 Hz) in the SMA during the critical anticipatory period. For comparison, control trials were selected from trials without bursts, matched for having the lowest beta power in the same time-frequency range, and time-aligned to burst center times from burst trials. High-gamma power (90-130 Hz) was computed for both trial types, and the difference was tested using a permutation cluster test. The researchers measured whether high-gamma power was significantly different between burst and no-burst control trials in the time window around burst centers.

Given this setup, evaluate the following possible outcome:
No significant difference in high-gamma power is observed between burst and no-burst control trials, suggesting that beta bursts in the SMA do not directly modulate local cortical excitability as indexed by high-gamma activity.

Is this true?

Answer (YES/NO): NO